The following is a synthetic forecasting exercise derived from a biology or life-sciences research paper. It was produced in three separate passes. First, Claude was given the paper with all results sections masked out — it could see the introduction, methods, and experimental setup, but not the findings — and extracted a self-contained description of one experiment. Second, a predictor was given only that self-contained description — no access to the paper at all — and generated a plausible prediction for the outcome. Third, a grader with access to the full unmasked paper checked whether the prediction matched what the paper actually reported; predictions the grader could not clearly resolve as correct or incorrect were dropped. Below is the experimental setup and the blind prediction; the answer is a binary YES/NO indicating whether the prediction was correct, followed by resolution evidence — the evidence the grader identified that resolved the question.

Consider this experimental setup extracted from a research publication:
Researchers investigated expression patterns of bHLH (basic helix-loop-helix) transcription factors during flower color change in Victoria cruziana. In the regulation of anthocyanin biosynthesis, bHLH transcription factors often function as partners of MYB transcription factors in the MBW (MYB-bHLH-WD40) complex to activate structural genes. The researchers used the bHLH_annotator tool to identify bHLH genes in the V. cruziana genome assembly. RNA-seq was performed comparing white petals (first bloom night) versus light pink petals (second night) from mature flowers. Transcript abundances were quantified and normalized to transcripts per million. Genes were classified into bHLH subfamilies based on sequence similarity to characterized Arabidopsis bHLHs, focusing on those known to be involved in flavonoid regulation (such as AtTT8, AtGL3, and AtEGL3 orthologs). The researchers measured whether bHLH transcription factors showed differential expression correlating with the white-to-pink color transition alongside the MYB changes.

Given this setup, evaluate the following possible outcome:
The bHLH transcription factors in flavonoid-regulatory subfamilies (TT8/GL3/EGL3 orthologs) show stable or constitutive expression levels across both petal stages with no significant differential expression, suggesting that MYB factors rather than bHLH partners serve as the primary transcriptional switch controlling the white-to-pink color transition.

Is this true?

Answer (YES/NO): NO